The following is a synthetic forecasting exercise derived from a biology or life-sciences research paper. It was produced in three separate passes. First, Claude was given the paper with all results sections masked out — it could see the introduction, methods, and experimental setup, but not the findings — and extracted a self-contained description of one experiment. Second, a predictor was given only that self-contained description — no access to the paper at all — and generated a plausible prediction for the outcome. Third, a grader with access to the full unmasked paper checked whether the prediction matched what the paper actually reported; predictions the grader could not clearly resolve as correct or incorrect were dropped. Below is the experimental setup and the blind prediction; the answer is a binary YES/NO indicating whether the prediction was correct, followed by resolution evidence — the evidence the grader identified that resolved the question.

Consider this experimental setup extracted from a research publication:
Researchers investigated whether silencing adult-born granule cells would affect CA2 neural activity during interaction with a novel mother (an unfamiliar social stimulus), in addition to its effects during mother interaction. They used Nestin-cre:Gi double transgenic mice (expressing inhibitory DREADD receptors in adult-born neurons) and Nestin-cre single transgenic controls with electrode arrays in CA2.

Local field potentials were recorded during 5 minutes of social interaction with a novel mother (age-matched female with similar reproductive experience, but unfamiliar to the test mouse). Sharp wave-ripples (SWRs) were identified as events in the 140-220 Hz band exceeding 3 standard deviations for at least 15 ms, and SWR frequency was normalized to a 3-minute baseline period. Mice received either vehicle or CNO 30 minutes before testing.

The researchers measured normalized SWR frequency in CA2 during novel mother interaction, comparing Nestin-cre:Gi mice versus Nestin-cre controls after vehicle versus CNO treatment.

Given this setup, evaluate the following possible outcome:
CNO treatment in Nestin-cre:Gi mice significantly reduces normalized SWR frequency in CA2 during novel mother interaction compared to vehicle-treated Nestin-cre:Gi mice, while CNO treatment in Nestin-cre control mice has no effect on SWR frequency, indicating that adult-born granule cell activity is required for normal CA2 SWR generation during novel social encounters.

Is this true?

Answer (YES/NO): YES